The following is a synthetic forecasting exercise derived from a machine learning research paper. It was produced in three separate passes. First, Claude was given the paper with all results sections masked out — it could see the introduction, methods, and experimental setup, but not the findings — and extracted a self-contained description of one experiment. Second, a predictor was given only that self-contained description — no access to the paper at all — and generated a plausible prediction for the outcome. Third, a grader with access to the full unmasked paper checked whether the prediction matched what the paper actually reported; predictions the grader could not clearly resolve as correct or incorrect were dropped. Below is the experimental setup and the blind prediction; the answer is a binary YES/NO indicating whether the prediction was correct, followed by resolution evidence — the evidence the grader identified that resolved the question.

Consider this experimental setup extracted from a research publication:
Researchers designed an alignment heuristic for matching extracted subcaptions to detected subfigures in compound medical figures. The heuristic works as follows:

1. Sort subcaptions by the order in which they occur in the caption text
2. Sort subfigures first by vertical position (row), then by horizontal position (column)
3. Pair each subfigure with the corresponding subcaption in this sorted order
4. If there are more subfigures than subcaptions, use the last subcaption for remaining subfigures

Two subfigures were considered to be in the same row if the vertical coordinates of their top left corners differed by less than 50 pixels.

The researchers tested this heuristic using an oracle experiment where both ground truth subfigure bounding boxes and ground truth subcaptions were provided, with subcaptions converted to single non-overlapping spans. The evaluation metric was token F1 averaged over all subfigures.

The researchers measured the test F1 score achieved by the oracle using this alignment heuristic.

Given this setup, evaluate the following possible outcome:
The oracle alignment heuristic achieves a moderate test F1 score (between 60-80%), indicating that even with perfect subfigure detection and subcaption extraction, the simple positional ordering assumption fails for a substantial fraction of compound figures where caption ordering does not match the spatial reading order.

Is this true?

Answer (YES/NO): YES